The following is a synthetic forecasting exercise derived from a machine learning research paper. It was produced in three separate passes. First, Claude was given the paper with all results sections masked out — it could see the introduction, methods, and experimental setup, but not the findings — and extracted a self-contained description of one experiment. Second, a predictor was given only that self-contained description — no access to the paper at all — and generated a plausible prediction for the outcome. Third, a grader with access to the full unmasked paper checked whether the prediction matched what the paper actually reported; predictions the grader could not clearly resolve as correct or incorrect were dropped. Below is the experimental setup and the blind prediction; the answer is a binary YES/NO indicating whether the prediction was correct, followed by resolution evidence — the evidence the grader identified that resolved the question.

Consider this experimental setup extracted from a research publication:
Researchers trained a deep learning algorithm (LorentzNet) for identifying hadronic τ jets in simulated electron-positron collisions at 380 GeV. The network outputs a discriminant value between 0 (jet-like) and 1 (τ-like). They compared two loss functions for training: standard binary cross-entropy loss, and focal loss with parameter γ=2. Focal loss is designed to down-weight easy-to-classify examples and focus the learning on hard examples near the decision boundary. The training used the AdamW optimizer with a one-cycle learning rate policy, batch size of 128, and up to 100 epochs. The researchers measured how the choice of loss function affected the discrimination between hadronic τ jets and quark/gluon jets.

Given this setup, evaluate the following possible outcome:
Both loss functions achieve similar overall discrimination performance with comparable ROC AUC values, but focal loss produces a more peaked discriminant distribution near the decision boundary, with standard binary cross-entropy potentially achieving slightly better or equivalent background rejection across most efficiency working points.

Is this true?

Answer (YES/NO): NO